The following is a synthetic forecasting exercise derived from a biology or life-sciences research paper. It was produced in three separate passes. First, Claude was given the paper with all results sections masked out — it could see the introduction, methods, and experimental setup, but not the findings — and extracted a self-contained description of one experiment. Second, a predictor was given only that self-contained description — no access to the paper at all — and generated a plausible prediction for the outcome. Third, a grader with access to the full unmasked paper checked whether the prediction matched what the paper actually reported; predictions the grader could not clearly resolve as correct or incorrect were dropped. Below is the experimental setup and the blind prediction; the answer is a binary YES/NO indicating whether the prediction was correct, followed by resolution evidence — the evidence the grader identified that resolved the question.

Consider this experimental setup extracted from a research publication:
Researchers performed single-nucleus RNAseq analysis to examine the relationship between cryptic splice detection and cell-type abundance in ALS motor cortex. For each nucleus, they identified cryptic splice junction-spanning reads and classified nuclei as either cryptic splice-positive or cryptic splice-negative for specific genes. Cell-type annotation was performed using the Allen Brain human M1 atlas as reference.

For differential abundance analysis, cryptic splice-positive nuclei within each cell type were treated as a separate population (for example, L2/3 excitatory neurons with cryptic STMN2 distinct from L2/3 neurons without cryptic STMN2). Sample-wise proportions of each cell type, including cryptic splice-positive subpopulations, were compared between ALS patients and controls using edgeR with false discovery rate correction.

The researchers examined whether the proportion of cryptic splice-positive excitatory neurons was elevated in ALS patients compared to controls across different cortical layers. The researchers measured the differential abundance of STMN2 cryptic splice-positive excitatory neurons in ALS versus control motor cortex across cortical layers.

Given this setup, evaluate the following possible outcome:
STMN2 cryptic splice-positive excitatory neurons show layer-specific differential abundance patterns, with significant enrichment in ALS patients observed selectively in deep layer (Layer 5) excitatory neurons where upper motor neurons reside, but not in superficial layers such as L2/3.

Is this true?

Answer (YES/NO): NO